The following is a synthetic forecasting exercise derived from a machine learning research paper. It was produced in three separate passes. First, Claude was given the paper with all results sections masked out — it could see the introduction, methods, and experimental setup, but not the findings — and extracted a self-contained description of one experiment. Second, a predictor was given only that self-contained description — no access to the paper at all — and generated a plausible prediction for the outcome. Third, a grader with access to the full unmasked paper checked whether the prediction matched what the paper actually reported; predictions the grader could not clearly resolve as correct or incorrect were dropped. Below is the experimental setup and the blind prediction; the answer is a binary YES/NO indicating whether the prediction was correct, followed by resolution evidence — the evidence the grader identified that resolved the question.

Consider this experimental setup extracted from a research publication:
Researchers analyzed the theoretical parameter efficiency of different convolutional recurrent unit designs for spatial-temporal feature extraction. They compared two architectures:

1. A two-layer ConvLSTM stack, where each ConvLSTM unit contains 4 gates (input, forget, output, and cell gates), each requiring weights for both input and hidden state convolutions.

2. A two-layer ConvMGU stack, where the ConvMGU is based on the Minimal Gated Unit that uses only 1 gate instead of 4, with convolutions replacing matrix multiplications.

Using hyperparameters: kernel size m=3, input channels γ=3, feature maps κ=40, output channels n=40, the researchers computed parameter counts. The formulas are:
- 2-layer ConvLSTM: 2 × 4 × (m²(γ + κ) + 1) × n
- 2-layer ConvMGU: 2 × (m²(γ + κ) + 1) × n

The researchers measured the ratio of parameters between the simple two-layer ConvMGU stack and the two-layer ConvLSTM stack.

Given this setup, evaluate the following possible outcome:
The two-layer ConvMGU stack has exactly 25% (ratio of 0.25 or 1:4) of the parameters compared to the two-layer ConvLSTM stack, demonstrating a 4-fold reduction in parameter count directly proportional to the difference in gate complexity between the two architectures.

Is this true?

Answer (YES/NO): NO